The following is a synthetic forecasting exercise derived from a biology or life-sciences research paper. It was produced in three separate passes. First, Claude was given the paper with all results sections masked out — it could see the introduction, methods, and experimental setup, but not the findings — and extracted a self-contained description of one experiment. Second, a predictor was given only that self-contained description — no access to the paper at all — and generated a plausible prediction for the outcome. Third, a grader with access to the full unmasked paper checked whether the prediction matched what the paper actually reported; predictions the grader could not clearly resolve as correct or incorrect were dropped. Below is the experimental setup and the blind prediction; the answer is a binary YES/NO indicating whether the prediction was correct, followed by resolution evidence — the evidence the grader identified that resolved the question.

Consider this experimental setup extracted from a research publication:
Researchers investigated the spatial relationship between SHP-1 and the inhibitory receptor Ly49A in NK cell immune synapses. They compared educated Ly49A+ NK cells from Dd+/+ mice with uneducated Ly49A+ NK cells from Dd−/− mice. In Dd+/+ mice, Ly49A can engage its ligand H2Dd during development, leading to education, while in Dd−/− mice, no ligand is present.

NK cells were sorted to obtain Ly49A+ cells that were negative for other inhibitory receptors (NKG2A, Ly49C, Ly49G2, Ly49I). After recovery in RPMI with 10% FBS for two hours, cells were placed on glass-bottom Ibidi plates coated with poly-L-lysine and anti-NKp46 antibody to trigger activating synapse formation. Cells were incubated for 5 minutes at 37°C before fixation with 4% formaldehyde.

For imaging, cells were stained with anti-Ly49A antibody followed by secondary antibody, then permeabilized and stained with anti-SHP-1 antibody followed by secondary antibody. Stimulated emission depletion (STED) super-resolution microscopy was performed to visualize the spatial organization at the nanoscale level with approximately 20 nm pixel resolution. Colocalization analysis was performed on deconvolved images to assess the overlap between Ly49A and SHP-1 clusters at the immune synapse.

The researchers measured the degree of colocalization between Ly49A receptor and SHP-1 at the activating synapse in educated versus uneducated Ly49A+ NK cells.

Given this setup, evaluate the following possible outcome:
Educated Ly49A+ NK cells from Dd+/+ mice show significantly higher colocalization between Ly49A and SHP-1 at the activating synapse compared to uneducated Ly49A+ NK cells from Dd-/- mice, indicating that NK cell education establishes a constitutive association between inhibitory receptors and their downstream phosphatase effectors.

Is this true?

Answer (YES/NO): NO